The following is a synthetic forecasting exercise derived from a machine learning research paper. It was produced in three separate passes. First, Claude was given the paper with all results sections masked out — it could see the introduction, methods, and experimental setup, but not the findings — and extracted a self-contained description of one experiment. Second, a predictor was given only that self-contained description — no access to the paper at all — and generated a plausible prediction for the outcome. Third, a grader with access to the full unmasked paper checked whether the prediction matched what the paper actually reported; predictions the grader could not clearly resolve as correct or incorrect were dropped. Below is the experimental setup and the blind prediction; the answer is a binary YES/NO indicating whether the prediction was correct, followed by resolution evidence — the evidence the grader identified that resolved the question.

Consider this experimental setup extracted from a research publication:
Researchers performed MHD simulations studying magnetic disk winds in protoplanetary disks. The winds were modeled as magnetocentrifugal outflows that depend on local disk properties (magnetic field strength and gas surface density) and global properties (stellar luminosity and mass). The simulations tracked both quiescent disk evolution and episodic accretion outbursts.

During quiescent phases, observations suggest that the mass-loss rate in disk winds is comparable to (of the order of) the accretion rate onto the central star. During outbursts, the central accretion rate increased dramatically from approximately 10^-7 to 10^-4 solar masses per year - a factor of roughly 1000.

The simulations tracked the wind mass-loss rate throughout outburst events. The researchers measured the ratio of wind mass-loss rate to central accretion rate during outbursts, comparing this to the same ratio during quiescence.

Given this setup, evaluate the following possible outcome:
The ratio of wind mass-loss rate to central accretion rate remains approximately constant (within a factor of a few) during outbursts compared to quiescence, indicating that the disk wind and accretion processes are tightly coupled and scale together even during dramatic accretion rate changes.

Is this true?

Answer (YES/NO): NO